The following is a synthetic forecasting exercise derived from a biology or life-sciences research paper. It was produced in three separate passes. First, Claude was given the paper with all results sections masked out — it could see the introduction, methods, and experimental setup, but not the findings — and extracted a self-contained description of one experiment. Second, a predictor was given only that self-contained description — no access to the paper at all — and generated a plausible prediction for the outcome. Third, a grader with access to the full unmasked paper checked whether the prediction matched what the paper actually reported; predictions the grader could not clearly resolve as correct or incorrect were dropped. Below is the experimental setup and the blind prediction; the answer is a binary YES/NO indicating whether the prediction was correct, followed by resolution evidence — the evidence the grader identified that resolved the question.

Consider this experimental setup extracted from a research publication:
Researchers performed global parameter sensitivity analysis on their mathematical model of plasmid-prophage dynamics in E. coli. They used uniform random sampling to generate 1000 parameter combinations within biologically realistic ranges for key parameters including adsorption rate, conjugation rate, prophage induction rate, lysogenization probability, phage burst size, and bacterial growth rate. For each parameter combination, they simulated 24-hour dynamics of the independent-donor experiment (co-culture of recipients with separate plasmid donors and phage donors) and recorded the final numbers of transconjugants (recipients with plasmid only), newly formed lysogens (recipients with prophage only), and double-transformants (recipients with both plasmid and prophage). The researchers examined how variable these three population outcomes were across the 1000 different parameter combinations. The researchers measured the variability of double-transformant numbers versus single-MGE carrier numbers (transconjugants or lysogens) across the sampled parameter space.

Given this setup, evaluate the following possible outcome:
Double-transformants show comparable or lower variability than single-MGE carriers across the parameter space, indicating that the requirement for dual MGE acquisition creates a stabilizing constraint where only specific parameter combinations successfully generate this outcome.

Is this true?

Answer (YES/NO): NO